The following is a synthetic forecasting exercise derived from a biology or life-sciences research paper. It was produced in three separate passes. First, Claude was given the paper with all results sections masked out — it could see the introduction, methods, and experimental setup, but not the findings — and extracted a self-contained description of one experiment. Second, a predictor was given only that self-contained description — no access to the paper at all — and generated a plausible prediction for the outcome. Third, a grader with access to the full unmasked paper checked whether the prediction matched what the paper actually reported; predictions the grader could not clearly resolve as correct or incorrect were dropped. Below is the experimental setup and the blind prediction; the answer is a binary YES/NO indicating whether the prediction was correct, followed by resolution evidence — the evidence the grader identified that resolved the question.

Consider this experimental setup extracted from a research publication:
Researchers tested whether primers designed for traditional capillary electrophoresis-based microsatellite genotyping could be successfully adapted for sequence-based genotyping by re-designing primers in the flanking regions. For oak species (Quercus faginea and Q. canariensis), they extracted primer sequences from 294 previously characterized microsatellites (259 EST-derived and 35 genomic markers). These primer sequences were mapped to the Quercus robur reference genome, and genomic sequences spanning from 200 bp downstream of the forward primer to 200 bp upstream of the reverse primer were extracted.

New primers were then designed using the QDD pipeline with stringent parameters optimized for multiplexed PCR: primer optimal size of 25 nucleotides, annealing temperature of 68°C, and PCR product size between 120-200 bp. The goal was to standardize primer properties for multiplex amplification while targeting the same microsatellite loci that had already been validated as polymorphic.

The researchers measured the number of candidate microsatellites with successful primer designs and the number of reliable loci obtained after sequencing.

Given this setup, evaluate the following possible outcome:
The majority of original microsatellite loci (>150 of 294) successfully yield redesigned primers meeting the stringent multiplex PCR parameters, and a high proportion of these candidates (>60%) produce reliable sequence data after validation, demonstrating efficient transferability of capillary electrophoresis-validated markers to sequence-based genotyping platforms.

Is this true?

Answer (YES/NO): NO